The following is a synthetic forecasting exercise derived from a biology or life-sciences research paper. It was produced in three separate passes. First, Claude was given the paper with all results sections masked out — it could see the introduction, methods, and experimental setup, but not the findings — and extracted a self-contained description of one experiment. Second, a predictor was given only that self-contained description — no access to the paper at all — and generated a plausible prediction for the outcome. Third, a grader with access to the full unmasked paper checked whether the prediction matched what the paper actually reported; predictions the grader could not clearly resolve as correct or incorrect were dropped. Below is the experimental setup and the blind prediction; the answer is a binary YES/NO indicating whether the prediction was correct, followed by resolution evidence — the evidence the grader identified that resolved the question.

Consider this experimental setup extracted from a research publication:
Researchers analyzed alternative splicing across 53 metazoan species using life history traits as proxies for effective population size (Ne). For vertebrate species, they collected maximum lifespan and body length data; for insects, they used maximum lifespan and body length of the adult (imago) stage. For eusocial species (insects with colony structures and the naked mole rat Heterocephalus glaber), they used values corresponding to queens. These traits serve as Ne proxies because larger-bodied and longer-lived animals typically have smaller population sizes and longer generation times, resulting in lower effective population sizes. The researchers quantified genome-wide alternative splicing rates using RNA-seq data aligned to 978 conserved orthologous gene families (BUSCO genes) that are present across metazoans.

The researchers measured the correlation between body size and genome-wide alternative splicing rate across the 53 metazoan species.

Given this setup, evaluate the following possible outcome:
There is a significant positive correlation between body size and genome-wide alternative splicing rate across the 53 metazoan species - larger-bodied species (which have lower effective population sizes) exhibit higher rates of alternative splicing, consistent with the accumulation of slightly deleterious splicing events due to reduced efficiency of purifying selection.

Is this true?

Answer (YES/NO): YES